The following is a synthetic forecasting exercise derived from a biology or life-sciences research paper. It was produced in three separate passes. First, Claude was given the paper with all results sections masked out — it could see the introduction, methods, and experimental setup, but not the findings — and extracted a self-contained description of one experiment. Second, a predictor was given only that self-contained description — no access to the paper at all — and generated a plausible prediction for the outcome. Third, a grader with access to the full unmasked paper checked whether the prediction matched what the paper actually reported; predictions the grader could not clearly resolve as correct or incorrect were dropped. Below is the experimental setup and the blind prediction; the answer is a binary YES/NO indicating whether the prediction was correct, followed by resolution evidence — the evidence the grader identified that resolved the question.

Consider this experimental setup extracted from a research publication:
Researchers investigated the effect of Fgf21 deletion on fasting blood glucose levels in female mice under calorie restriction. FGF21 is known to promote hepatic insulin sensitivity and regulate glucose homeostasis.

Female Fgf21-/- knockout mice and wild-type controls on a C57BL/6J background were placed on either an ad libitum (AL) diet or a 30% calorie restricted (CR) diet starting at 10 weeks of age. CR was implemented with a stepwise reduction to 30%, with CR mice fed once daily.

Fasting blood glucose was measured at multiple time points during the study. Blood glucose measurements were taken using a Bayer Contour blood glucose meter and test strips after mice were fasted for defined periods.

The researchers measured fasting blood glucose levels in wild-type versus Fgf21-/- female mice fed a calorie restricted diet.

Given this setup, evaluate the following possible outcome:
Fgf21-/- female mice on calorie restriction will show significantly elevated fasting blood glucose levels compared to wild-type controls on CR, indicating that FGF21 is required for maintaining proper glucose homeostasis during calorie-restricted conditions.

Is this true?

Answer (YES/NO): YES